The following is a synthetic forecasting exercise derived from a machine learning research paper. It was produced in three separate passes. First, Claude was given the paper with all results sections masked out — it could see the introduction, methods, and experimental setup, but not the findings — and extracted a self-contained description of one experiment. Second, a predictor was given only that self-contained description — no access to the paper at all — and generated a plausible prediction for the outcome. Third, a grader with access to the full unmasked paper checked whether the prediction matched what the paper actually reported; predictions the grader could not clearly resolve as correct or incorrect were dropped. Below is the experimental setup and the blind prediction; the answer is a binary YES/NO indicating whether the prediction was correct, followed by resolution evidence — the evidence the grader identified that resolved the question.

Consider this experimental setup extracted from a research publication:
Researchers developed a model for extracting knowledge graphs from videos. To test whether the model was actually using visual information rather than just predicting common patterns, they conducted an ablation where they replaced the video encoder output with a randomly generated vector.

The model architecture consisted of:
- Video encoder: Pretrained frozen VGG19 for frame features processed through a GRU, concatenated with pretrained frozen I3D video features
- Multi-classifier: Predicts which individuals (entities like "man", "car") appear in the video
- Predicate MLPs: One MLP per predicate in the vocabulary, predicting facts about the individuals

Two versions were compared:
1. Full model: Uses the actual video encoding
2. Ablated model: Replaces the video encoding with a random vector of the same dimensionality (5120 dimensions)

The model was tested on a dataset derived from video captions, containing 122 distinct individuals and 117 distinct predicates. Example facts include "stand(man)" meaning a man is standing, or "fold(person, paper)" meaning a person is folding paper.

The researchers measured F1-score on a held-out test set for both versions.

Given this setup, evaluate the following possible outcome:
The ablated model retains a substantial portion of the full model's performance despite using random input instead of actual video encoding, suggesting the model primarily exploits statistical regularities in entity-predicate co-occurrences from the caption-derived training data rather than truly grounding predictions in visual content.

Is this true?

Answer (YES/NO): NO